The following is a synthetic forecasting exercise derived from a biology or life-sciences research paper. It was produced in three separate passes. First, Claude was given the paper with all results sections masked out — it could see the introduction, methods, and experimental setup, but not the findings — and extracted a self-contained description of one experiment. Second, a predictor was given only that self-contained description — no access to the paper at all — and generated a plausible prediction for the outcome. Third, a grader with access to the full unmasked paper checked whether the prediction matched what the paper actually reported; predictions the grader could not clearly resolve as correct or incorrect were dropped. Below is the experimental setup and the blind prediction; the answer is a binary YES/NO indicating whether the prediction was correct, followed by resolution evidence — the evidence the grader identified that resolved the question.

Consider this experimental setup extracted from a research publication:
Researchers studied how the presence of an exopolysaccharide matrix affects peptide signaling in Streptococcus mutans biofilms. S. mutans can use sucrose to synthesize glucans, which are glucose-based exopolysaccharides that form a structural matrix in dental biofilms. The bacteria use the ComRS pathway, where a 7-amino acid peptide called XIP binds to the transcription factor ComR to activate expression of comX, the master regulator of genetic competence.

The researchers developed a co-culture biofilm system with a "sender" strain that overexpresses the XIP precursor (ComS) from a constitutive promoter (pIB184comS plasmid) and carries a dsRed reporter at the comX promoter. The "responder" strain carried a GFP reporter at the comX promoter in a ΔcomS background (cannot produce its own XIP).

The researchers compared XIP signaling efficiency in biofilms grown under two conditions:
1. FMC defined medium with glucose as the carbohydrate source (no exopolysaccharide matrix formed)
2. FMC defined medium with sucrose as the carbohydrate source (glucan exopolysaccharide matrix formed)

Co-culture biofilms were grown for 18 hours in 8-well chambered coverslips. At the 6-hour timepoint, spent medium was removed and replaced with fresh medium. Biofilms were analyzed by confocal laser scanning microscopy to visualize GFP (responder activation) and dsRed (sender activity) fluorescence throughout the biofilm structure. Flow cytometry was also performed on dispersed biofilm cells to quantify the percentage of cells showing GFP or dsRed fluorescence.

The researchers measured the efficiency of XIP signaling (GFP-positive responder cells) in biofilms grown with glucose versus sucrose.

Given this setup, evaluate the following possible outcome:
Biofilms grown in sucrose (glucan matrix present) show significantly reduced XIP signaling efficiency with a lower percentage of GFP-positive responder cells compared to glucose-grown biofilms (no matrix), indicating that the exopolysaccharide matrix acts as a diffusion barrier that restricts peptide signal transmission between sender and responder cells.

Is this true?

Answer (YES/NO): YES